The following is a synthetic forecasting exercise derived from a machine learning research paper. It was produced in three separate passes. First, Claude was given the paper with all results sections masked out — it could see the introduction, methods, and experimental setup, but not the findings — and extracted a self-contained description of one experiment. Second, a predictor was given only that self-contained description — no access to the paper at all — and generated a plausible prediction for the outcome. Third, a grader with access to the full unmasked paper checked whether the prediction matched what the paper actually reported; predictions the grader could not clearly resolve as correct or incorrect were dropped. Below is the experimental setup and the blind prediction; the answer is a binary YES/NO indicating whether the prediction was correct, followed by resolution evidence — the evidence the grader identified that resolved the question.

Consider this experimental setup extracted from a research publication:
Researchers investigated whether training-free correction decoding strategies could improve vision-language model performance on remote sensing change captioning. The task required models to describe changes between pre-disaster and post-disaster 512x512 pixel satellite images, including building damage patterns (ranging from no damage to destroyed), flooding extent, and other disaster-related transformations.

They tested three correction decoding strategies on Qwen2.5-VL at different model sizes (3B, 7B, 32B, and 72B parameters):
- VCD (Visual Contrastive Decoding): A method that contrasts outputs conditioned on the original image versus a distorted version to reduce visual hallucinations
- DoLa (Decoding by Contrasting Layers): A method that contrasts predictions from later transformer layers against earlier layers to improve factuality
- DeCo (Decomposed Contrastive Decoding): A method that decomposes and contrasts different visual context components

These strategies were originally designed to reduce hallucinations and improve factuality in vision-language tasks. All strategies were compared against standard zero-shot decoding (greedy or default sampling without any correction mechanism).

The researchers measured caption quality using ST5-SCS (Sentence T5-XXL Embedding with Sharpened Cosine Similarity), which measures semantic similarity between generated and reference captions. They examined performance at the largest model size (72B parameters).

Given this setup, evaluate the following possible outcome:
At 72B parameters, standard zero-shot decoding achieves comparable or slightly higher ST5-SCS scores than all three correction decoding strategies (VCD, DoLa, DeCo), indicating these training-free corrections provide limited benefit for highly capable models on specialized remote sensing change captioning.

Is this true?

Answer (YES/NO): YES